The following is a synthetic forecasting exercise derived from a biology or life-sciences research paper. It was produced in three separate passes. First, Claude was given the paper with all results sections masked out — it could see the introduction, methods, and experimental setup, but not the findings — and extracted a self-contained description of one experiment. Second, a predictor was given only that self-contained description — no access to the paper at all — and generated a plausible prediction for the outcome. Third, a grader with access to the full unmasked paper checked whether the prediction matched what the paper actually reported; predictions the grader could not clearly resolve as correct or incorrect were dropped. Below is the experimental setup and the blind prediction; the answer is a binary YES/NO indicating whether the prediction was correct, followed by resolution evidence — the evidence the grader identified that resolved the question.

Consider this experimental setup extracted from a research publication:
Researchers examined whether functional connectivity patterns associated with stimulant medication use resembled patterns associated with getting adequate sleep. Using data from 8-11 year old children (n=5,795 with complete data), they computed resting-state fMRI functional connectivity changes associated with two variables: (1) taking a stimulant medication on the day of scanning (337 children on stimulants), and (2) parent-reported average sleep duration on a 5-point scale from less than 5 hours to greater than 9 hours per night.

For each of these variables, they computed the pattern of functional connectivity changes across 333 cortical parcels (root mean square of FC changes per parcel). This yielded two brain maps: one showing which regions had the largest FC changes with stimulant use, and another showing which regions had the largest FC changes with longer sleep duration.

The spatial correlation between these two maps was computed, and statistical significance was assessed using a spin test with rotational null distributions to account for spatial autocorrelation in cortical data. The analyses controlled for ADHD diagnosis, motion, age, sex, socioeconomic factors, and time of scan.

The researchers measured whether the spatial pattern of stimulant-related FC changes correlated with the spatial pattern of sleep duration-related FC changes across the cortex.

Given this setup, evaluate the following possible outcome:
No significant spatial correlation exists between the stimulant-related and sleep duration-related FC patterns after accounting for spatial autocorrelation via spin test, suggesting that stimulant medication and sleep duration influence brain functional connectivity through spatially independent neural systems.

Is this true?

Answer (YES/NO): NO